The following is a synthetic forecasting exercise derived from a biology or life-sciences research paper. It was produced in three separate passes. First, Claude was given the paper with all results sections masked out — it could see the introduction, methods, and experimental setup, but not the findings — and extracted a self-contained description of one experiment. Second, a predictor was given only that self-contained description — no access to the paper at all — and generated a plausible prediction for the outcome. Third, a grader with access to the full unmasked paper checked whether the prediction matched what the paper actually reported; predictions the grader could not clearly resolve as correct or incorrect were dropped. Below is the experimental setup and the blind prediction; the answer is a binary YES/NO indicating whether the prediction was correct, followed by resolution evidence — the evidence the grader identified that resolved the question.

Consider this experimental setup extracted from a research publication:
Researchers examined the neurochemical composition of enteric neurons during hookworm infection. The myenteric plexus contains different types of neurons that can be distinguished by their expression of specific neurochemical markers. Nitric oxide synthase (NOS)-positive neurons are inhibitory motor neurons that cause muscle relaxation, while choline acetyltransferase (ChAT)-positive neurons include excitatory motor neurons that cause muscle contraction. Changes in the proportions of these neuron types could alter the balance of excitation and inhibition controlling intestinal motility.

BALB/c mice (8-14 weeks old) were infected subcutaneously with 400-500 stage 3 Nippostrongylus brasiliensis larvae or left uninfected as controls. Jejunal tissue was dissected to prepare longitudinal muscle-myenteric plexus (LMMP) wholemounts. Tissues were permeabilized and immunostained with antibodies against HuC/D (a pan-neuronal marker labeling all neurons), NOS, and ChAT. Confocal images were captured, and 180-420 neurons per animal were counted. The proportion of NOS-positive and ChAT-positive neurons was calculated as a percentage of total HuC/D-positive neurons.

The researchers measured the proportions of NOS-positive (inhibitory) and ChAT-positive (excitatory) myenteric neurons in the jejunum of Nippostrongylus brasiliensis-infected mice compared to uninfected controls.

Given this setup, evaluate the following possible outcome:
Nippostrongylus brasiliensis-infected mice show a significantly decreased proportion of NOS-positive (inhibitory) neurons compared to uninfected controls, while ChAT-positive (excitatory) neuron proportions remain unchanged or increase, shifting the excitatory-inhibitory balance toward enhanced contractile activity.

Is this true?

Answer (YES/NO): NO